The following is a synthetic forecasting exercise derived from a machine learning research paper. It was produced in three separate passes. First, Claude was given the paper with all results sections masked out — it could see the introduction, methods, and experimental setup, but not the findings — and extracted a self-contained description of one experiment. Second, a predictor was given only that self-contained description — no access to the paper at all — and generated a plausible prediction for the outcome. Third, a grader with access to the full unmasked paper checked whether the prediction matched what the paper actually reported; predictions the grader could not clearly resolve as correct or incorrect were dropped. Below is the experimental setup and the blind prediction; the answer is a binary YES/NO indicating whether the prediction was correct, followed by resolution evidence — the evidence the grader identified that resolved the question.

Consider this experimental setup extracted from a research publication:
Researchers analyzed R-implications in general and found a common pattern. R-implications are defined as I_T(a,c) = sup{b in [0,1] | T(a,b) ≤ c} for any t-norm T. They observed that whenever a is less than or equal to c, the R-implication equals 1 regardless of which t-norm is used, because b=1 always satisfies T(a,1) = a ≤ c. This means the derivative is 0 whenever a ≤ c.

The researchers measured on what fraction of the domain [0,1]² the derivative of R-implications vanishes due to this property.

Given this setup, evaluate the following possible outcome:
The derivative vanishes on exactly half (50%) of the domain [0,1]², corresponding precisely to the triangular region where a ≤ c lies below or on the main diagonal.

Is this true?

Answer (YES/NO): NO